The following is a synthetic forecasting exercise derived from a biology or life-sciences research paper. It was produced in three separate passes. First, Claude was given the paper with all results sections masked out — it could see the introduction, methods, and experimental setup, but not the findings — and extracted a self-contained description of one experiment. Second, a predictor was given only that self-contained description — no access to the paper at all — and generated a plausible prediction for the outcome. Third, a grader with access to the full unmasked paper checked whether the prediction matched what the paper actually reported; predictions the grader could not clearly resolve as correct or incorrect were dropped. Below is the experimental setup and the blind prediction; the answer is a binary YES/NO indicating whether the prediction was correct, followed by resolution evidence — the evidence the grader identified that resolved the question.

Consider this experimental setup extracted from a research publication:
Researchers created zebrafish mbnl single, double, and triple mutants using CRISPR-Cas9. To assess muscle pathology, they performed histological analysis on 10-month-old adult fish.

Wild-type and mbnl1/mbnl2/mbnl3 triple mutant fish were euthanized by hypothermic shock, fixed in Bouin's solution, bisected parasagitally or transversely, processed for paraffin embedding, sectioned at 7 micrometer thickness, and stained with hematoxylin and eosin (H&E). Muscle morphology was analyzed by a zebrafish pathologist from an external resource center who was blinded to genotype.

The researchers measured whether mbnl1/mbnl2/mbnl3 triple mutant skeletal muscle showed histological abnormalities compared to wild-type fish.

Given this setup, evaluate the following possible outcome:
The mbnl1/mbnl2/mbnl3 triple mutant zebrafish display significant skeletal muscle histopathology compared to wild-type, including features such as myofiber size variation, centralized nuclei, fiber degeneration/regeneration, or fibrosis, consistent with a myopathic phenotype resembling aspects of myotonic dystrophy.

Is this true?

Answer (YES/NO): NO